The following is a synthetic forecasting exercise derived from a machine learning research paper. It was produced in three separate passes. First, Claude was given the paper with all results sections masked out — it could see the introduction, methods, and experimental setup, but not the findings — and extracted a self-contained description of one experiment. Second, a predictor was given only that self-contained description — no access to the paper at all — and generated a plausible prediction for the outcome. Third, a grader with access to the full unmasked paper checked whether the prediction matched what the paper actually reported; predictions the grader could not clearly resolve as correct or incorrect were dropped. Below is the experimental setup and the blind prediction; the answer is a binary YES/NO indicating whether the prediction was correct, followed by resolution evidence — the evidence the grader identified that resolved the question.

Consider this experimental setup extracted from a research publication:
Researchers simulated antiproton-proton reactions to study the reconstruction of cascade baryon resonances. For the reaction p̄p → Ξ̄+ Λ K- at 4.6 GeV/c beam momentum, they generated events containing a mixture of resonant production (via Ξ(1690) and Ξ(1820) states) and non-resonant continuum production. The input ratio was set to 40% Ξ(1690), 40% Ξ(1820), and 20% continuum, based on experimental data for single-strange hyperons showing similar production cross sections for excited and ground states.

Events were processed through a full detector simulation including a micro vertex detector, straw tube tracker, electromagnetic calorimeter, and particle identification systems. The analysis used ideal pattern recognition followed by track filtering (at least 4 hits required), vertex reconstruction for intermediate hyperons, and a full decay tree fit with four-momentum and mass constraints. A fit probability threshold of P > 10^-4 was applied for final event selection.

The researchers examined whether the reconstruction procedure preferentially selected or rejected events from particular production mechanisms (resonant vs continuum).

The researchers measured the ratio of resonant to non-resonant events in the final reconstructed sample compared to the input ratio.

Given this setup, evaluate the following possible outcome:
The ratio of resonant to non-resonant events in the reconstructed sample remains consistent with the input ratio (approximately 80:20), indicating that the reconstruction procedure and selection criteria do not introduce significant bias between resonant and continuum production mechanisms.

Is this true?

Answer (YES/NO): YES